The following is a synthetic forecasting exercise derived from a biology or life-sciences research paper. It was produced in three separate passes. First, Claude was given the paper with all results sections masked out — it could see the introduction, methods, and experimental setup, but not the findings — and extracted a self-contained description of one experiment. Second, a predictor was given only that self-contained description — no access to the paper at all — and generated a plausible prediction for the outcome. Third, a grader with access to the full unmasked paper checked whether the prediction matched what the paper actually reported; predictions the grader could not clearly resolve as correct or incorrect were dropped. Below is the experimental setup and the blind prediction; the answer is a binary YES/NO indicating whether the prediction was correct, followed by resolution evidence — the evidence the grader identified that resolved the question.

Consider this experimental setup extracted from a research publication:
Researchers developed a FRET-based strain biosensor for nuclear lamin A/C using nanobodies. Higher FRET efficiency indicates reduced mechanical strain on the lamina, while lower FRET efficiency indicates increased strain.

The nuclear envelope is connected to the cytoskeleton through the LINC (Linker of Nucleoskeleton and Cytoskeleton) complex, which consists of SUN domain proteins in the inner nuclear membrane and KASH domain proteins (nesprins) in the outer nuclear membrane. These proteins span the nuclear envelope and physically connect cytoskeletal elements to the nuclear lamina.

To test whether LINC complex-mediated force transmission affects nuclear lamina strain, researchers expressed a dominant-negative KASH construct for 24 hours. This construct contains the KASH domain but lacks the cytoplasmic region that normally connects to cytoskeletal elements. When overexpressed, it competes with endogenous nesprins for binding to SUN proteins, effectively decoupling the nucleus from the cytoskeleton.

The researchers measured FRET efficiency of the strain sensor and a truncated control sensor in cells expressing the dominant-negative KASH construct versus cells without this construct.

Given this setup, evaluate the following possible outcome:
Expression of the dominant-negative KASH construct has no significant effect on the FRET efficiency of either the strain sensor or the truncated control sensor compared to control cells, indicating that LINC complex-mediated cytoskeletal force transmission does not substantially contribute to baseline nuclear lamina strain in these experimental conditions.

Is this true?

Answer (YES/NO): NO